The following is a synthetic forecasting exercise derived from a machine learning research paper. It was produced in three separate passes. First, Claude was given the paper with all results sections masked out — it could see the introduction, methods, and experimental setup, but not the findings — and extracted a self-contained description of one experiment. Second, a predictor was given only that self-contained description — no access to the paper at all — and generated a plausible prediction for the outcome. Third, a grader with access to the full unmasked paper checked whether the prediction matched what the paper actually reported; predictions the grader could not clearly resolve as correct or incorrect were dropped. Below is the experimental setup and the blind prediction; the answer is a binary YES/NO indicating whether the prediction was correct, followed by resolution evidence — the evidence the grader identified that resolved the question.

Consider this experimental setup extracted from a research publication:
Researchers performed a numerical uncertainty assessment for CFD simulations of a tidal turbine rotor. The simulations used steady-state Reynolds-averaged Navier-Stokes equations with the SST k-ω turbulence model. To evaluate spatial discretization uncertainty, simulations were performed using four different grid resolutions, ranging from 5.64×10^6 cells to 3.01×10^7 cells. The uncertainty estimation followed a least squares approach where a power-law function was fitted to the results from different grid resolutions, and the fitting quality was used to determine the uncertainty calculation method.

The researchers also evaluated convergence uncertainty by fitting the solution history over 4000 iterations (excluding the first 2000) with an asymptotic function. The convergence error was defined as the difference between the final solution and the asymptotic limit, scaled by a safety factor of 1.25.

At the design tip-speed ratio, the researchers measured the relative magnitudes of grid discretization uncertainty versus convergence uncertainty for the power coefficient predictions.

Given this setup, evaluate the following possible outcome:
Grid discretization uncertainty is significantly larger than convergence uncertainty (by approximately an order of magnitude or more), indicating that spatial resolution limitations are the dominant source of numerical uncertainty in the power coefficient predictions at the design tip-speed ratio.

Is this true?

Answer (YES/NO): YES